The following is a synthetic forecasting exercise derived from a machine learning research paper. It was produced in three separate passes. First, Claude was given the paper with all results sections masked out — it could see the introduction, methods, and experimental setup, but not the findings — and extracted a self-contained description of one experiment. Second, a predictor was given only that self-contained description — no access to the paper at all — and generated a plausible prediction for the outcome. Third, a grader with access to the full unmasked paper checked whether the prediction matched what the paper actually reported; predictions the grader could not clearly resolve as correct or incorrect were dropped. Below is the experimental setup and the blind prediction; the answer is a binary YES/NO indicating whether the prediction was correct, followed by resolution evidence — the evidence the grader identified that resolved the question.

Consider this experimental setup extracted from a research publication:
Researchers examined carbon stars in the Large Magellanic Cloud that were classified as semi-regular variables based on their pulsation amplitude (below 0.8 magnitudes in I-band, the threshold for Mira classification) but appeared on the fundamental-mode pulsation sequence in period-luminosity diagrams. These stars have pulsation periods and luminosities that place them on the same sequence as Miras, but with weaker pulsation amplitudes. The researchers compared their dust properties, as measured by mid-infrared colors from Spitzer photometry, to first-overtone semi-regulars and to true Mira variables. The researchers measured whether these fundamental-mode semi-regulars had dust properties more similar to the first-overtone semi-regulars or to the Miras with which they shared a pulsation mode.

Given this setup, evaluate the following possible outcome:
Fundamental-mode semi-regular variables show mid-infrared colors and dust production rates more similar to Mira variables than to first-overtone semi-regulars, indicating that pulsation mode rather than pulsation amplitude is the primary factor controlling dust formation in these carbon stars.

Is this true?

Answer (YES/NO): NO